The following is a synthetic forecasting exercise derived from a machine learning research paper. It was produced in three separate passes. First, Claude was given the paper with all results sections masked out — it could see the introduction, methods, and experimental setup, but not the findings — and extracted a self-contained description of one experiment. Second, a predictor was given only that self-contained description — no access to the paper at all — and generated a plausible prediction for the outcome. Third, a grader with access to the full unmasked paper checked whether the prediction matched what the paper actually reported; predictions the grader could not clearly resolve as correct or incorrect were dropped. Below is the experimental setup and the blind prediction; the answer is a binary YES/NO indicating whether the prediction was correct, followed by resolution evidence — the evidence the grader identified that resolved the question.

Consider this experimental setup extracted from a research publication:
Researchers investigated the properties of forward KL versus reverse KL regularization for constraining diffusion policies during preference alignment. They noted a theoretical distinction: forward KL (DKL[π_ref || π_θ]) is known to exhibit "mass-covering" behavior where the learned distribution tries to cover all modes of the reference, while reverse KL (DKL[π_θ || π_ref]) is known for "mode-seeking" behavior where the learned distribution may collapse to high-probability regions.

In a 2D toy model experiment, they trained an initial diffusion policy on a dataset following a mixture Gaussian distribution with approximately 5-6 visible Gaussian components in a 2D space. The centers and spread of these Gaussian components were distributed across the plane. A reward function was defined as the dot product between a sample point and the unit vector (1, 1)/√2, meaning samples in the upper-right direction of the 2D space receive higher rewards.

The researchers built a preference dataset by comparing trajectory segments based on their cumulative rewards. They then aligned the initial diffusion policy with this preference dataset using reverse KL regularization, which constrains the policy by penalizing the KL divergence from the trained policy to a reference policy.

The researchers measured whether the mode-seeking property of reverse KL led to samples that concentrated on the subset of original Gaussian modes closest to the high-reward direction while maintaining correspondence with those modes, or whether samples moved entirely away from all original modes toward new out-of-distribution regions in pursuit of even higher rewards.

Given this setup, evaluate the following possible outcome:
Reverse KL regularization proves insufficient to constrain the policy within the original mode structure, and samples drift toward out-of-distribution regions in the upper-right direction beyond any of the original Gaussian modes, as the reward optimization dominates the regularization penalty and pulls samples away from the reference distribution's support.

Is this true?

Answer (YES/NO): YES